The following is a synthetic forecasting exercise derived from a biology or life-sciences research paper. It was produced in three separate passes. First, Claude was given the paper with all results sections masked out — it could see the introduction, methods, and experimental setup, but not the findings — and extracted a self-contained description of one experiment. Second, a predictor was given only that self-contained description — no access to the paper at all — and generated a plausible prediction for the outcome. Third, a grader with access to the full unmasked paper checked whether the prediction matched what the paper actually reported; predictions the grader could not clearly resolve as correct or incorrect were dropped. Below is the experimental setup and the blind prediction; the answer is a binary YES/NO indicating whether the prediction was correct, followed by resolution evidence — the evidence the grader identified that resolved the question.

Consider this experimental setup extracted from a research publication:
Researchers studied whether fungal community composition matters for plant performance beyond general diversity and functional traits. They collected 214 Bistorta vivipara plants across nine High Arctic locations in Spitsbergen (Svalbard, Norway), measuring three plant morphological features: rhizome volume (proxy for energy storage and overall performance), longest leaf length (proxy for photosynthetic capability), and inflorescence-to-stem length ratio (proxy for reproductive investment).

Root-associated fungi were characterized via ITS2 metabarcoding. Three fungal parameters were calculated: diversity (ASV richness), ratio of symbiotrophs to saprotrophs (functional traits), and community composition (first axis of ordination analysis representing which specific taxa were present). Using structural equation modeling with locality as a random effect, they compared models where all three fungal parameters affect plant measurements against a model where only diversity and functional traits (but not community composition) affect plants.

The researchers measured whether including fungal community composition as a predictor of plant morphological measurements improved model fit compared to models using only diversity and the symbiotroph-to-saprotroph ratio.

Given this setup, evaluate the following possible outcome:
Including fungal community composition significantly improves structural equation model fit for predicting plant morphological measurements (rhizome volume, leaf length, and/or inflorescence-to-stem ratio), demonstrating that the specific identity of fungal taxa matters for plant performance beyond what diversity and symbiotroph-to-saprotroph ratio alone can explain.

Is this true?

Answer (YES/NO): NO